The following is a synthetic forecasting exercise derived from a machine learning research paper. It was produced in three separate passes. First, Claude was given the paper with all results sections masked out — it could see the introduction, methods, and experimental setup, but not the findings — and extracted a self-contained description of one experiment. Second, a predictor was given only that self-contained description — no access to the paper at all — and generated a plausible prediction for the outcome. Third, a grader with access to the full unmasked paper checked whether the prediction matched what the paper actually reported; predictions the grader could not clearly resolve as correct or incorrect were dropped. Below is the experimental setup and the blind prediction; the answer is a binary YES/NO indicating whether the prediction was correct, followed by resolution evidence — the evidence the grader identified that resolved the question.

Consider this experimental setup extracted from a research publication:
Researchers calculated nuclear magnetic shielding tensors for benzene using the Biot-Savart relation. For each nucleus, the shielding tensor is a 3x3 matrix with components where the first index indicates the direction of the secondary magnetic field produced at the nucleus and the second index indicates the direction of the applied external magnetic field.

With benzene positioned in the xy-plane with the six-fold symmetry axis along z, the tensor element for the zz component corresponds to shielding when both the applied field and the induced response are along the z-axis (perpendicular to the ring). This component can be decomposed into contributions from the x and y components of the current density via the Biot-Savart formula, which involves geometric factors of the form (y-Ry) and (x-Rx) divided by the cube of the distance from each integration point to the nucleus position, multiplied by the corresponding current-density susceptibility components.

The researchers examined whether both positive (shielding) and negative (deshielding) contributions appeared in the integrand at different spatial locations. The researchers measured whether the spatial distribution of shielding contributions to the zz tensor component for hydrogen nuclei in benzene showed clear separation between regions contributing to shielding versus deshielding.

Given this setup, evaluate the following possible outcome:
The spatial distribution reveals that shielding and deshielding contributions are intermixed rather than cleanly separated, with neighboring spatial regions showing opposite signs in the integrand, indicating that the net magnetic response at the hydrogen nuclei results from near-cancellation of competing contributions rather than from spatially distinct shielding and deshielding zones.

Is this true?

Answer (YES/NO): NO